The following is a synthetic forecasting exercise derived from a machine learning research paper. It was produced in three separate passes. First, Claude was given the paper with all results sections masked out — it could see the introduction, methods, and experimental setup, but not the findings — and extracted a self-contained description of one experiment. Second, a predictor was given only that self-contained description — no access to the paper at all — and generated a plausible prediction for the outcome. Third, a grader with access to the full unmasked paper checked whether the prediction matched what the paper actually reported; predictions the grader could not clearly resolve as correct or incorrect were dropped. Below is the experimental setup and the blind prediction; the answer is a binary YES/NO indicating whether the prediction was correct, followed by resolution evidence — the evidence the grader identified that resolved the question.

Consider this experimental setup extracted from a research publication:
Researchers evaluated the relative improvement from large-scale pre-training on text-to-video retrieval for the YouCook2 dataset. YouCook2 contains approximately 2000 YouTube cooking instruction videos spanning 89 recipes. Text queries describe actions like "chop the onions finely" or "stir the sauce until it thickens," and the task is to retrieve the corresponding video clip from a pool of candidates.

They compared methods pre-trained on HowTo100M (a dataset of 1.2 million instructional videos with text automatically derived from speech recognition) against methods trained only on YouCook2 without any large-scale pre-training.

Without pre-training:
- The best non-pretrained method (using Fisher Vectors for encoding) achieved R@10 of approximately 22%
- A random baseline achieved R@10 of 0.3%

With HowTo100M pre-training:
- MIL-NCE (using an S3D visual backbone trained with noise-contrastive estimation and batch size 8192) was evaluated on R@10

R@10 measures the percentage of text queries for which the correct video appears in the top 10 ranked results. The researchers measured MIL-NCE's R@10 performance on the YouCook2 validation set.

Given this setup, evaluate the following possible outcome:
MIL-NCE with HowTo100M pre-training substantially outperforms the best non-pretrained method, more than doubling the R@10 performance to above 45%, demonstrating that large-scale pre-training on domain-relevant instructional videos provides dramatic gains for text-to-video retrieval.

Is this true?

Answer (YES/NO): YES